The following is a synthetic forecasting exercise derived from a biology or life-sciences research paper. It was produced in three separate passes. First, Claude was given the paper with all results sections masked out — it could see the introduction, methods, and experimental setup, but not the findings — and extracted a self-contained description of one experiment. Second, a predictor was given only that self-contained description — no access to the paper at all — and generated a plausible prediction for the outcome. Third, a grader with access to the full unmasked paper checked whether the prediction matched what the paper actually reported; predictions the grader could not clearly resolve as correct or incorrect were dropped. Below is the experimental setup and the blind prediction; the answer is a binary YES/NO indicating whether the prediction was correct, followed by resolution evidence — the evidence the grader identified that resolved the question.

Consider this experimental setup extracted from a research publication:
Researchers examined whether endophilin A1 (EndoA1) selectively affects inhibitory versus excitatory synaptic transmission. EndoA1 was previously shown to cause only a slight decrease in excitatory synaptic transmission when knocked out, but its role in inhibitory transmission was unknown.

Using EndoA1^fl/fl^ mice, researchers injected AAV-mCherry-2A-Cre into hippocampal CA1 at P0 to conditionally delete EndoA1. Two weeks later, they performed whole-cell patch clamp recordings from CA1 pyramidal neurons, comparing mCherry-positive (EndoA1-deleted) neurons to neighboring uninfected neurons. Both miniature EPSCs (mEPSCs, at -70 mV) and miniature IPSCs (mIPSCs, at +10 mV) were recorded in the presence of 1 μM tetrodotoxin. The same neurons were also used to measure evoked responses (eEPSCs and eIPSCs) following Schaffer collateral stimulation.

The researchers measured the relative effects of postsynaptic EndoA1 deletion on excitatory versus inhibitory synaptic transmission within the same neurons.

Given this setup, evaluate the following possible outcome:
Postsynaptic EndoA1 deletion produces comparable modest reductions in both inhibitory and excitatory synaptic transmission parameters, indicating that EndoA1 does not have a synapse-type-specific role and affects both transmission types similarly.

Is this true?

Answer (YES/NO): NO